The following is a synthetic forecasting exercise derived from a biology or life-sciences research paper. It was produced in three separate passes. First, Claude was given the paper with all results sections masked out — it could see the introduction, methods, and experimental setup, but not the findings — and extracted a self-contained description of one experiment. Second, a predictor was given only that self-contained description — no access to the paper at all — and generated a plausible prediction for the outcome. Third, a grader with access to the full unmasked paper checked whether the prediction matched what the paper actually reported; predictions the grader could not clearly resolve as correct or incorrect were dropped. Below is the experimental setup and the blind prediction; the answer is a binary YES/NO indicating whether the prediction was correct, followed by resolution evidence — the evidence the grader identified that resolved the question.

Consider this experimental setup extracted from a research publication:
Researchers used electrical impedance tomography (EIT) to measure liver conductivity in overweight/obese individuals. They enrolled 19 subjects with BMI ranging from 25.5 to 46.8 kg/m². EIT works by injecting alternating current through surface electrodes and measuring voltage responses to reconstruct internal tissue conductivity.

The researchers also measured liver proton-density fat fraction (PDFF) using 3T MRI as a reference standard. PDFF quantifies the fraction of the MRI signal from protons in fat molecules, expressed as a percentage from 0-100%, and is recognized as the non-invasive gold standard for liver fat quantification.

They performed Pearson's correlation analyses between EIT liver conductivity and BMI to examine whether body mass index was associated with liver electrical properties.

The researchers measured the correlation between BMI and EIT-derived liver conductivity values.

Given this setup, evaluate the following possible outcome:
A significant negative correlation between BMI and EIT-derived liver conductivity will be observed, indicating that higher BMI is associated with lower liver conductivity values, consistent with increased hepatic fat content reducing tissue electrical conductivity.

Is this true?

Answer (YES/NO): NO